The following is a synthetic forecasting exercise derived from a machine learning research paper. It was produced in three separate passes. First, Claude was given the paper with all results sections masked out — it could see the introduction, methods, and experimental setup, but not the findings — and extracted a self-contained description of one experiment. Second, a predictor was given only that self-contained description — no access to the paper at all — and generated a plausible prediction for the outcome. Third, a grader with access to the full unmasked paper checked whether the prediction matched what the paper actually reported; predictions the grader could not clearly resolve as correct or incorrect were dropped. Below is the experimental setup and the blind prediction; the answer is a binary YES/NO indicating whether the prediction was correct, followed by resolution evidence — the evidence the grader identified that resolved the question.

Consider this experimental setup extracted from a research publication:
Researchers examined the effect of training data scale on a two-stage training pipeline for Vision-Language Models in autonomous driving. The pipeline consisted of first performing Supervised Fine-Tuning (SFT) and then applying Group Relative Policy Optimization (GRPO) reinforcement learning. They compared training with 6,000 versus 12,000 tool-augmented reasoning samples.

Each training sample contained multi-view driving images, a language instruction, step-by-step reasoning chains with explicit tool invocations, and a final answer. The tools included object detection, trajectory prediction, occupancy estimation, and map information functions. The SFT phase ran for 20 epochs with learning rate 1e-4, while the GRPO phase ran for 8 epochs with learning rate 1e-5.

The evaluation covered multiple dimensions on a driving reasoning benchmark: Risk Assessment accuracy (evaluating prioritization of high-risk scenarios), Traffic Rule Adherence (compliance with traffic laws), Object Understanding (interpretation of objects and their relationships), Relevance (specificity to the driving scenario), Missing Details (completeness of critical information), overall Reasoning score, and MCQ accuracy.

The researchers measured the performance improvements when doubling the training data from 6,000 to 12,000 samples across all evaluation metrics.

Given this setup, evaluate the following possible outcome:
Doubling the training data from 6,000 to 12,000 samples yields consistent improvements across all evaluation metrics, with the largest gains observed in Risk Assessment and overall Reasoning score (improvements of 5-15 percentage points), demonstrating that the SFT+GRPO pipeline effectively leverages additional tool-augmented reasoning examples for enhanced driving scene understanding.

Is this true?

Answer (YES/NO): NO